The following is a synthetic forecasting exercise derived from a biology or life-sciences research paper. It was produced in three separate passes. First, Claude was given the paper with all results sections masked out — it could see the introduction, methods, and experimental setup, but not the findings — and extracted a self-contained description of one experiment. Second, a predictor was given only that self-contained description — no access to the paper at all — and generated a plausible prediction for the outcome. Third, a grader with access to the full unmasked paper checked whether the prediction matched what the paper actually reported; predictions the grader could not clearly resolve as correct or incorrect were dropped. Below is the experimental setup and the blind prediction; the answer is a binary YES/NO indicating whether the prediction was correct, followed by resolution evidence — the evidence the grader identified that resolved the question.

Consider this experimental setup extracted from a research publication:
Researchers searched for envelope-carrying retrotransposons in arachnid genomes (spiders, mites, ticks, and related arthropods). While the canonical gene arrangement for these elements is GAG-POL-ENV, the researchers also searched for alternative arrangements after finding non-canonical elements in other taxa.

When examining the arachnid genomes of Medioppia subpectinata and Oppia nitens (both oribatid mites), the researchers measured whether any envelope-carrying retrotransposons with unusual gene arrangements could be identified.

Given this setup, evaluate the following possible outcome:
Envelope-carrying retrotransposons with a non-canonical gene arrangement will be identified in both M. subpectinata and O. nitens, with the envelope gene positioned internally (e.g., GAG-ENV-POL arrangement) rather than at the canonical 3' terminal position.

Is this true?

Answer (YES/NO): NO